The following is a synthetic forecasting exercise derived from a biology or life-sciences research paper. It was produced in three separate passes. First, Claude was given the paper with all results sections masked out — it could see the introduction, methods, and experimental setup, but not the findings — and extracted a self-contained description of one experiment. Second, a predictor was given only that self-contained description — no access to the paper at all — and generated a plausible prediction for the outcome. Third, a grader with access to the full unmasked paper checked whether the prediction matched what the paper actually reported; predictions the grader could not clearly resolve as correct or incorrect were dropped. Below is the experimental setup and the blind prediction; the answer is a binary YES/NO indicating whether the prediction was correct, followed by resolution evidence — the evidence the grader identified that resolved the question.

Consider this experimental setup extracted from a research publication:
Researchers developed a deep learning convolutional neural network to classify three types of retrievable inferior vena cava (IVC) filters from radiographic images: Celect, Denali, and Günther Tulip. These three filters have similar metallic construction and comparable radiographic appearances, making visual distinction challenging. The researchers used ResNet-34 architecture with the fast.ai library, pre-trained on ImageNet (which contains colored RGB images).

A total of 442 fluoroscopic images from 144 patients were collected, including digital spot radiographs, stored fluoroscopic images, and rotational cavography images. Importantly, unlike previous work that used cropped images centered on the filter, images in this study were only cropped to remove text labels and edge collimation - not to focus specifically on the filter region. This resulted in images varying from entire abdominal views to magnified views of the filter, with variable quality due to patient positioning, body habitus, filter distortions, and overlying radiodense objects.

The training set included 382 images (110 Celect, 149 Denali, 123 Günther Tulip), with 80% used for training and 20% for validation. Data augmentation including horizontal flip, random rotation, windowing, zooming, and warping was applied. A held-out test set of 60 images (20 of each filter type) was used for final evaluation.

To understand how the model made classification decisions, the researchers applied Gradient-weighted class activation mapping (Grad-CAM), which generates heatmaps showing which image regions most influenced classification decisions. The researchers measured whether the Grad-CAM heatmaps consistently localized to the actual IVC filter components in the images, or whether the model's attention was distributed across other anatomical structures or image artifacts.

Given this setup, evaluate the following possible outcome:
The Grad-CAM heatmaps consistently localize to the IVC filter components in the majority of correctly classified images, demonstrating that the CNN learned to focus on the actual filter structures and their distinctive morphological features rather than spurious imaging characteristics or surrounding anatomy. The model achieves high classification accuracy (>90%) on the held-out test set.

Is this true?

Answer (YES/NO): NO